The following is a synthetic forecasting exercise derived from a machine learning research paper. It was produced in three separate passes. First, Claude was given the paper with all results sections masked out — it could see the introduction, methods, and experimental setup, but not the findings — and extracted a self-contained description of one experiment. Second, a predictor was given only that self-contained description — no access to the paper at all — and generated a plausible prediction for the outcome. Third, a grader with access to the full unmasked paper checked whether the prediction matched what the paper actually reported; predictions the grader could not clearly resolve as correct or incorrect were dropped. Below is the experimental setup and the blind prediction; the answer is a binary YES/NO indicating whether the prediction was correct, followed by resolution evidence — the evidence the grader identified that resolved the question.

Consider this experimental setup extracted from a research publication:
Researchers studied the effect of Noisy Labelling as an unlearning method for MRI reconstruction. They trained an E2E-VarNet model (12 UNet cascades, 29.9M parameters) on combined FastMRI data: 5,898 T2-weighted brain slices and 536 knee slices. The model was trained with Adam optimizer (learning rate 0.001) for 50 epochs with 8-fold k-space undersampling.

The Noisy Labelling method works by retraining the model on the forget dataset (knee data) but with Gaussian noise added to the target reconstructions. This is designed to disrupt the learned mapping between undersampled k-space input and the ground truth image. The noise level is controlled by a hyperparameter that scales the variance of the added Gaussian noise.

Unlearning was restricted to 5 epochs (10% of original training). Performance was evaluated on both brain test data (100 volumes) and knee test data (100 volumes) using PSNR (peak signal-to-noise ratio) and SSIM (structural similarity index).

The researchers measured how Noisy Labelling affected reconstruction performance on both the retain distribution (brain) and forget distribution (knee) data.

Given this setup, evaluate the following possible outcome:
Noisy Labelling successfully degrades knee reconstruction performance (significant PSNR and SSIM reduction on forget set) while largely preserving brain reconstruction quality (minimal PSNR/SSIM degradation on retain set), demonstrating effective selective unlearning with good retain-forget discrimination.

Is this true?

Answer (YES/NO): NO